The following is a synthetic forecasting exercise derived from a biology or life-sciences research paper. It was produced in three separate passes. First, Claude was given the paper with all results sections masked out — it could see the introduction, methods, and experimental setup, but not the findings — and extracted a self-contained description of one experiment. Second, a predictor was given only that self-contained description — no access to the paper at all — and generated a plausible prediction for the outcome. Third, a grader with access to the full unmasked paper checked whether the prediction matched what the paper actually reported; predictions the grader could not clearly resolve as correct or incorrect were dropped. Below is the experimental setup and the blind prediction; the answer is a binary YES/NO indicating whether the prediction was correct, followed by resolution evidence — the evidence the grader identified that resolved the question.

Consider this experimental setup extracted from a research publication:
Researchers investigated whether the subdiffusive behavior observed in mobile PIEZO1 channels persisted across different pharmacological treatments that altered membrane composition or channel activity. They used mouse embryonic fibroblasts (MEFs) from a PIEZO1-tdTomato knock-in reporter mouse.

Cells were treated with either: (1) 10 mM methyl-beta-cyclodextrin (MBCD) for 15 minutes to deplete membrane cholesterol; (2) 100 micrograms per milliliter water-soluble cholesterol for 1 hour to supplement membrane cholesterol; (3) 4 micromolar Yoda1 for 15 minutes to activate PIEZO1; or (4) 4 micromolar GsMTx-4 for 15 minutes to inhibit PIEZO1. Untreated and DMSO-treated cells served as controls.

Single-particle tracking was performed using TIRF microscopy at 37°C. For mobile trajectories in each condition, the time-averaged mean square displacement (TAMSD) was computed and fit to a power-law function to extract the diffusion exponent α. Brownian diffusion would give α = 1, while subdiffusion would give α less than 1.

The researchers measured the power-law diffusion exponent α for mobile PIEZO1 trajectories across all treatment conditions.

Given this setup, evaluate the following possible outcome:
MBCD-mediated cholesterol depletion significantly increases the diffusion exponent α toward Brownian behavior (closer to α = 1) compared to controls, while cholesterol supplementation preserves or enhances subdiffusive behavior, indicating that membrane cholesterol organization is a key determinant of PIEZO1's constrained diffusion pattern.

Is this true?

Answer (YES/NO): NO